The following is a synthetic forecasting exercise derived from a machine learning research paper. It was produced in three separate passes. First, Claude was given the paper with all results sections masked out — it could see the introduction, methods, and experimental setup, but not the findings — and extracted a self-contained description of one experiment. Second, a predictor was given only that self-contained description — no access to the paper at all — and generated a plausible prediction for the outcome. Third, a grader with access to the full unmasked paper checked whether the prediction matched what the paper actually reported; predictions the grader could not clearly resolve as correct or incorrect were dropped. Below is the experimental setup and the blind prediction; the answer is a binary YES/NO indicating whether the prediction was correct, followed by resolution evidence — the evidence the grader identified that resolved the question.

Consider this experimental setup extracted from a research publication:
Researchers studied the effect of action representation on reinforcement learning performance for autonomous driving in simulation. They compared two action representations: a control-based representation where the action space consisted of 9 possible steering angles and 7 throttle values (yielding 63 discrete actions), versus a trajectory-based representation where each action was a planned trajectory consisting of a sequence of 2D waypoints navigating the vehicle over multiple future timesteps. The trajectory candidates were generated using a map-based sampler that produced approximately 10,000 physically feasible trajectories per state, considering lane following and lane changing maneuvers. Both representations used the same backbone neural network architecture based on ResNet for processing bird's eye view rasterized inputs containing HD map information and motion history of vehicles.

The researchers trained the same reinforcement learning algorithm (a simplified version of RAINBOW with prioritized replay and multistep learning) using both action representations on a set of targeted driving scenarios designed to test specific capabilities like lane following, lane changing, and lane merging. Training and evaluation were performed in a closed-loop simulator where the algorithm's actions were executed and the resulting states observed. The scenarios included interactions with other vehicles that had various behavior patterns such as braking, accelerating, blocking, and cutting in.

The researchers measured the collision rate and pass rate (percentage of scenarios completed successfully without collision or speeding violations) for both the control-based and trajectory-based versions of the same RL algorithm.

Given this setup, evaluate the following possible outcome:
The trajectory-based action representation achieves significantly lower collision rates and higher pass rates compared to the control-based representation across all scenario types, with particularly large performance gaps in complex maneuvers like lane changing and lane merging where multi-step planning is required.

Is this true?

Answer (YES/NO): NO